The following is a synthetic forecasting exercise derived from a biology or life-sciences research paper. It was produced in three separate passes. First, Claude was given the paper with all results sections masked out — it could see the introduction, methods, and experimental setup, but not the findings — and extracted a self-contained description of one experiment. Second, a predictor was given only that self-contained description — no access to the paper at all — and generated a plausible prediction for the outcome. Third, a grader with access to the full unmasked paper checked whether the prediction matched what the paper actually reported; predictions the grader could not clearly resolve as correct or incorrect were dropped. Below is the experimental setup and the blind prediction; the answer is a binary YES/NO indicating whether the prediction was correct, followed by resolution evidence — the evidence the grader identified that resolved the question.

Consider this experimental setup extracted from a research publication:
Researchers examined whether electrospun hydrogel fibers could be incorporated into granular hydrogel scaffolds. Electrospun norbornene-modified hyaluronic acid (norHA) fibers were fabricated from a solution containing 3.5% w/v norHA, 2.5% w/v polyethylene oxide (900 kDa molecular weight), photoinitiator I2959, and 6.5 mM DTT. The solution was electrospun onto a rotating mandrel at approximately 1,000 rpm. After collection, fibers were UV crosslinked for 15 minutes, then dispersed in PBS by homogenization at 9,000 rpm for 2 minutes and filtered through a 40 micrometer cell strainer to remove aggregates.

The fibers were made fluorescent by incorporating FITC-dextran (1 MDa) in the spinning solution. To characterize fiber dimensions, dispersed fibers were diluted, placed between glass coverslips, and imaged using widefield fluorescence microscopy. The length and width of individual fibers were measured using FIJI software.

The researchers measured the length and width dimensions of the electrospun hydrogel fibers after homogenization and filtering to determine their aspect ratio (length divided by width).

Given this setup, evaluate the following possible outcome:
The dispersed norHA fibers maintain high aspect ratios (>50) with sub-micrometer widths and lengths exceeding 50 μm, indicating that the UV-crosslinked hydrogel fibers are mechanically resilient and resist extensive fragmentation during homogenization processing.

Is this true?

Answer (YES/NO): NO